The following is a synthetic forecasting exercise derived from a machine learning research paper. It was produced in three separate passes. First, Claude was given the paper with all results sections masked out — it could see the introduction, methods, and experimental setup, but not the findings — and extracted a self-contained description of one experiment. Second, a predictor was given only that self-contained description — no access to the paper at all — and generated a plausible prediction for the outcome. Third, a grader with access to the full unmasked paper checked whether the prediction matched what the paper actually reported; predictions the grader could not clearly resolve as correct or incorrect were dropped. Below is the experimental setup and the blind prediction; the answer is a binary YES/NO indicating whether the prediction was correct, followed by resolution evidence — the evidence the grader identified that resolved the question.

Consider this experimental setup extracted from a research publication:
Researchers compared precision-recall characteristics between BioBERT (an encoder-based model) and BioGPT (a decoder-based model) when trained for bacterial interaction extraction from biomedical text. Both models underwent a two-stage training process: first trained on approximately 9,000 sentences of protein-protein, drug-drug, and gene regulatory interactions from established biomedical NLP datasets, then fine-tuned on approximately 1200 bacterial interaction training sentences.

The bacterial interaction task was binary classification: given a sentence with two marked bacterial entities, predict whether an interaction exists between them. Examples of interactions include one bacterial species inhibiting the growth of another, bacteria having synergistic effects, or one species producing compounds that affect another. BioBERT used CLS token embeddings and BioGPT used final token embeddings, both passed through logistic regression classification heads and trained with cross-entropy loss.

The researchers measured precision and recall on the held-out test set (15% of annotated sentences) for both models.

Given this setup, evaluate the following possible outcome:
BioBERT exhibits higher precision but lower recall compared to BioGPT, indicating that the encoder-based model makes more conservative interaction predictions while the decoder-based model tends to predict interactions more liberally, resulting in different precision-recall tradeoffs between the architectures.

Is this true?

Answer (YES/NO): NO